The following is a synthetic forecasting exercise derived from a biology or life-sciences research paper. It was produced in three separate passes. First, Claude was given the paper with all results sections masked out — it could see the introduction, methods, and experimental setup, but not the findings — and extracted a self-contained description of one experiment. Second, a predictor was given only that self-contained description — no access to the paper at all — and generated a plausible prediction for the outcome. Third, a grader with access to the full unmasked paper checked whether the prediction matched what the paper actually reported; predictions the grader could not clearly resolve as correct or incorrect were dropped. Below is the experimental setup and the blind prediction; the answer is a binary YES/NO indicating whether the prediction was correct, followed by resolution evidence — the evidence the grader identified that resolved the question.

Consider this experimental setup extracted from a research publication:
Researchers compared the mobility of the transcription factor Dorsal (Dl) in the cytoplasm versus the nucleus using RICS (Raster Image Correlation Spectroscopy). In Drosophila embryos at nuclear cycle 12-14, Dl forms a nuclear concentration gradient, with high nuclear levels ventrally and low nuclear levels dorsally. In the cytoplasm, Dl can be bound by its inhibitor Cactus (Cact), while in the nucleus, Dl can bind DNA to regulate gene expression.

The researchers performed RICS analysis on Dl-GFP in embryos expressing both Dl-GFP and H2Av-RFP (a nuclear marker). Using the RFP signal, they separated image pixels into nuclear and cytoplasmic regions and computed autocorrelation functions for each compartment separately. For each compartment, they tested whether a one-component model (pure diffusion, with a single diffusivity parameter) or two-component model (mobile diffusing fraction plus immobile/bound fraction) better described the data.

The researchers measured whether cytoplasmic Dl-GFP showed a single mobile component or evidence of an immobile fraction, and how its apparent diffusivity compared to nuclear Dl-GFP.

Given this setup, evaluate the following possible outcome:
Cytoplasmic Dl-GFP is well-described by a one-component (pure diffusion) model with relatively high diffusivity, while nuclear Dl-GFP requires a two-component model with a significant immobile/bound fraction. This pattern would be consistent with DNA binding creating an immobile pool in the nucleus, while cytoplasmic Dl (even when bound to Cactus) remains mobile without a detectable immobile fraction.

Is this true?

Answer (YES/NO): NO